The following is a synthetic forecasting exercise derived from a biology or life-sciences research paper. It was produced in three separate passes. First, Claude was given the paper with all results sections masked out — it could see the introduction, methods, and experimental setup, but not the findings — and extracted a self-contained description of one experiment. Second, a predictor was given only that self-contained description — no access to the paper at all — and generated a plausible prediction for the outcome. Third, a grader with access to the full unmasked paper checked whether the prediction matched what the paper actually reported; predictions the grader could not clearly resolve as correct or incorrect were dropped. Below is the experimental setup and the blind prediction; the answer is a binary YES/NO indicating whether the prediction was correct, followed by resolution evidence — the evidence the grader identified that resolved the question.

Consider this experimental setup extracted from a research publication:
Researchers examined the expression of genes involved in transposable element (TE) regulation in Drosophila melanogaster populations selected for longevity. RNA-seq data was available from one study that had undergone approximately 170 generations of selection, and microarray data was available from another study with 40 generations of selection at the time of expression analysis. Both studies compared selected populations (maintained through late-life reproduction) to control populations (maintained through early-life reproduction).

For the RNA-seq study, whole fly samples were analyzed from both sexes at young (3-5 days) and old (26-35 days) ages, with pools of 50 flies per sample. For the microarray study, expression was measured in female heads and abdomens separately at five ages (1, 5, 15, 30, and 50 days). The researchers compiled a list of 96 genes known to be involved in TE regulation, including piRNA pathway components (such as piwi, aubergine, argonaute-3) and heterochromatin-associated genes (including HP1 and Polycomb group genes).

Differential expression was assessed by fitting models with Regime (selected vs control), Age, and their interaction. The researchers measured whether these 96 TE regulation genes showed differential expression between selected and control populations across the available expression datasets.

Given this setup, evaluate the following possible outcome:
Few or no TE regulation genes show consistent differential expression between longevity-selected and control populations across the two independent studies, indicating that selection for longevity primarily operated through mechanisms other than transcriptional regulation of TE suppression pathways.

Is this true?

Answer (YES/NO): YES